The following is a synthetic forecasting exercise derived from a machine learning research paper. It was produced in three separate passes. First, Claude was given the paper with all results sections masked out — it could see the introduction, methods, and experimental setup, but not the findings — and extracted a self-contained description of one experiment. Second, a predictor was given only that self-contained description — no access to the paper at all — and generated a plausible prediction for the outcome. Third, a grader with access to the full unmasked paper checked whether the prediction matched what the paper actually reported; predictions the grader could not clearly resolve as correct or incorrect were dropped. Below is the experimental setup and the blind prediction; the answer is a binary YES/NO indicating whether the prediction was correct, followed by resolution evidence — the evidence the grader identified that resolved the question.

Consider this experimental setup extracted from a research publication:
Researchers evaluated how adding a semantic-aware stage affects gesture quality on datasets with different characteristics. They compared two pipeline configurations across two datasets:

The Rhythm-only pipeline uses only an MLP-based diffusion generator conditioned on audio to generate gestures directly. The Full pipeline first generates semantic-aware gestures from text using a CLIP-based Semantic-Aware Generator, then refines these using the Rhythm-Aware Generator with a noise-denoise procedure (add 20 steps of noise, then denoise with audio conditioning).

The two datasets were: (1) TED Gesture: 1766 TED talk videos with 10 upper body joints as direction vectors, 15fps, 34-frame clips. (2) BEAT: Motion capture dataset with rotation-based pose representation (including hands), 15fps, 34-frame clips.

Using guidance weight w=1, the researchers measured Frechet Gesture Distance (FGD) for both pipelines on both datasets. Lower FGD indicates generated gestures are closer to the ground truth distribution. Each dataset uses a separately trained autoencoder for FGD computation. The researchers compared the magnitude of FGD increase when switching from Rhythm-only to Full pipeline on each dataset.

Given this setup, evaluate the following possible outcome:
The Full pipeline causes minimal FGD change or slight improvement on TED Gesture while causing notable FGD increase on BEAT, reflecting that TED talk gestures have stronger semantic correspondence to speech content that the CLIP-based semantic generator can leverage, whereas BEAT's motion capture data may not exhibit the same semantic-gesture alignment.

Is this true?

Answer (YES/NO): NO